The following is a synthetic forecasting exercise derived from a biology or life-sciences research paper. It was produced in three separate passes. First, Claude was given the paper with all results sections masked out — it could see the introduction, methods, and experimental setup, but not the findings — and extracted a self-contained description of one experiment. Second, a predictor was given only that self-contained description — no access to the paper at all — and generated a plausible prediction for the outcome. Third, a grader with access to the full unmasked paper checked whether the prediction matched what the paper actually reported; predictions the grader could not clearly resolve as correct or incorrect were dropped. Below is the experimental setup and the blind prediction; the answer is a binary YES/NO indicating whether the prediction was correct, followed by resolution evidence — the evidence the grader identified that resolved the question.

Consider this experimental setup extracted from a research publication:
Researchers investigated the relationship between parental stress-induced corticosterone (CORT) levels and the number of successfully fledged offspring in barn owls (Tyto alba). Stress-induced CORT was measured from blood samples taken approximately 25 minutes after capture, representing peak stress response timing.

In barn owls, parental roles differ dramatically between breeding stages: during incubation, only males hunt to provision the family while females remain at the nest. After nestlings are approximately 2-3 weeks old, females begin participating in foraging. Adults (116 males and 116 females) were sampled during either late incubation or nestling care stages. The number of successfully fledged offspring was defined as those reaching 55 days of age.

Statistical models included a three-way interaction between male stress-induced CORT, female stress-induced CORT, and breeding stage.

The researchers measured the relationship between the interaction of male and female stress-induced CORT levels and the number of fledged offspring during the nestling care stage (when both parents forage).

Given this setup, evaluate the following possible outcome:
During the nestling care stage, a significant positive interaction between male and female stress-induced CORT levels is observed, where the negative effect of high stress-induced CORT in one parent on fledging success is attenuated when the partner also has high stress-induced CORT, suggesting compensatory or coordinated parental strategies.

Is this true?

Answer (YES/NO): NO